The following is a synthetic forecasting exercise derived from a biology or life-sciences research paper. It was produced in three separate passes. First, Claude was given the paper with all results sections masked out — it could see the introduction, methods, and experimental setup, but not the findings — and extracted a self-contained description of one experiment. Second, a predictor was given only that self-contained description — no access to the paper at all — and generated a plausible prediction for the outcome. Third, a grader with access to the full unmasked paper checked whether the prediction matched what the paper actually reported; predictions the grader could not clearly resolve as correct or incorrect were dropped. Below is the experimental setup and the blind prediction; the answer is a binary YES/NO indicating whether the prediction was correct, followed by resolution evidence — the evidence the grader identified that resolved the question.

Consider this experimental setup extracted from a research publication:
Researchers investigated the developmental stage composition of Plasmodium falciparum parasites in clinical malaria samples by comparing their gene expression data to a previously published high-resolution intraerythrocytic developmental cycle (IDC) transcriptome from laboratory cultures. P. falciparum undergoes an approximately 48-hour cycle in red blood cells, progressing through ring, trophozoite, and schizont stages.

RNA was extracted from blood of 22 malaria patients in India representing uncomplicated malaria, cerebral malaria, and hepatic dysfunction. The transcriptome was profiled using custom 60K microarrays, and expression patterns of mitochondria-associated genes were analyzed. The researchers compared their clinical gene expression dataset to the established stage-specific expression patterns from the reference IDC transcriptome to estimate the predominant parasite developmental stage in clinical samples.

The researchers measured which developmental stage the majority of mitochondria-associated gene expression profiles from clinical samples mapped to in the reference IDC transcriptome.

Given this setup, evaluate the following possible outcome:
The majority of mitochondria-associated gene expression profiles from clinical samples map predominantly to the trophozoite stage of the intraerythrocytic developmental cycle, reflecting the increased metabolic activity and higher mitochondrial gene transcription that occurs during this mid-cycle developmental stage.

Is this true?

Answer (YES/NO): YES